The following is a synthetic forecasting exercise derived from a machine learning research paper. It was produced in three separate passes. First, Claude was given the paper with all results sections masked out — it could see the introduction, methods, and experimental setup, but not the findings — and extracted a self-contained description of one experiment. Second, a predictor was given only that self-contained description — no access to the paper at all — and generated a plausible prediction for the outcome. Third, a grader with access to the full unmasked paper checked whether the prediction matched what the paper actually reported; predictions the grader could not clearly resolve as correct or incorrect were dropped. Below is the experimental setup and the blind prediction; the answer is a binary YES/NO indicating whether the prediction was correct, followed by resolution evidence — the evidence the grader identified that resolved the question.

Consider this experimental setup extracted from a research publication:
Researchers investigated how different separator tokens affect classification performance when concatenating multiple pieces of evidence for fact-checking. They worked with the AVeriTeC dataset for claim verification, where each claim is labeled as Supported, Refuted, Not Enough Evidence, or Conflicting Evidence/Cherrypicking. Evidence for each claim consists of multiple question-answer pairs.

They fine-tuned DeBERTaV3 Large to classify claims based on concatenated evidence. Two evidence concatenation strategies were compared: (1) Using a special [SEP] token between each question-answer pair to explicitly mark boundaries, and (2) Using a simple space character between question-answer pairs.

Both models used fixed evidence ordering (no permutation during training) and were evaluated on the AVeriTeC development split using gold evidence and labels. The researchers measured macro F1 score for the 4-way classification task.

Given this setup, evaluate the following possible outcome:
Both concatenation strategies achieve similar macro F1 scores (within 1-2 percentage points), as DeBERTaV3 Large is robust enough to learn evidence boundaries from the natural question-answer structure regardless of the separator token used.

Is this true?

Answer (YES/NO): YES